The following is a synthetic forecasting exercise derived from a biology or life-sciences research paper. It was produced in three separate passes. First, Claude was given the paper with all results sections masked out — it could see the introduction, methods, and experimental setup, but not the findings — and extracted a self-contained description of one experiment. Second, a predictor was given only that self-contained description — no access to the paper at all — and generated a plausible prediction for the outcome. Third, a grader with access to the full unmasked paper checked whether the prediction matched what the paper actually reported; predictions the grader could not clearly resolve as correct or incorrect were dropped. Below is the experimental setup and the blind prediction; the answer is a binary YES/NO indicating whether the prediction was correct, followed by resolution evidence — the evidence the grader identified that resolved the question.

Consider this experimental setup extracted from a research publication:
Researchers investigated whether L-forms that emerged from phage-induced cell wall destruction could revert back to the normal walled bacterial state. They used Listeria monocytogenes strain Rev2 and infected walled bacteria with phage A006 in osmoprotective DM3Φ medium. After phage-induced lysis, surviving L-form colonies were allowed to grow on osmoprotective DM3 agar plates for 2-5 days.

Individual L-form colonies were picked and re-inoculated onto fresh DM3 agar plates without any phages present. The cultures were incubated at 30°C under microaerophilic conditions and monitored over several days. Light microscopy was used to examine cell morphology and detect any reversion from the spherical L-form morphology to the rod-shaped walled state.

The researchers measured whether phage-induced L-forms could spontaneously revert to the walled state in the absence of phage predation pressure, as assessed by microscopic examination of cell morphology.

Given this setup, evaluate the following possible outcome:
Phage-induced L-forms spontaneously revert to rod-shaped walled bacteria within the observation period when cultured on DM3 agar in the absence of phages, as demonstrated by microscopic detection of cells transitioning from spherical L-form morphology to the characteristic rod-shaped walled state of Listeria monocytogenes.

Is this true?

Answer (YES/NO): YES